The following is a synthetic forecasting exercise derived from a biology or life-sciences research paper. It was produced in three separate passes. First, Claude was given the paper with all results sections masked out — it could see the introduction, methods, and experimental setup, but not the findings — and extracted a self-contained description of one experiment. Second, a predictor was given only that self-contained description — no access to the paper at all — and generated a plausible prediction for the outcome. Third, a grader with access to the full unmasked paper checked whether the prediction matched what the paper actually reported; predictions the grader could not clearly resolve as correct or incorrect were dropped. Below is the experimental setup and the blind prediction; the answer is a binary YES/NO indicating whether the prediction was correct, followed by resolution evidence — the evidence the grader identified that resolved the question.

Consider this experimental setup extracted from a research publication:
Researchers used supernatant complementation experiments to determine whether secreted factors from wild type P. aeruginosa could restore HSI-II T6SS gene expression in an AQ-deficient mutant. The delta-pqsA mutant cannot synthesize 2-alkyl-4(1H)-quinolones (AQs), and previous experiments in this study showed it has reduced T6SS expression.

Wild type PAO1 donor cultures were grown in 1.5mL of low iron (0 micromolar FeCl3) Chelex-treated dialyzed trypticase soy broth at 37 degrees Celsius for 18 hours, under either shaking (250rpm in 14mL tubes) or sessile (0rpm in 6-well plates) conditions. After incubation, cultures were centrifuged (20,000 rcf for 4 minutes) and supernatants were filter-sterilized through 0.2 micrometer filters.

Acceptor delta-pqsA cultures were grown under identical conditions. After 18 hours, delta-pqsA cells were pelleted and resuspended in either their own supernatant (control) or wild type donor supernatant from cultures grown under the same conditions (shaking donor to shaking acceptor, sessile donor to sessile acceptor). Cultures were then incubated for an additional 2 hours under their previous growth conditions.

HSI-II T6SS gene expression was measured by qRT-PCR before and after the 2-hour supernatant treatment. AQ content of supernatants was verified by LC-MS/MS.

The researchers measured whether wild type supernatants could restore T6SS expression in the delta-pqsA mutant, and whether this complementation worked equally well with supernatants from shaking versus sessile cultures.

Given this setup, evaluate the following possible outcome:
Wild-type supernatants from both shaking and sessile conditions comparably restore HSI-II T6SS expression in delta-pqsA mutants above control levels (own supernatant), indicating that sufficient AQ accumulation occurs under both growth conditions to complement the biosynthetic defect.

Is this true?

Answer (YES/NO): NO